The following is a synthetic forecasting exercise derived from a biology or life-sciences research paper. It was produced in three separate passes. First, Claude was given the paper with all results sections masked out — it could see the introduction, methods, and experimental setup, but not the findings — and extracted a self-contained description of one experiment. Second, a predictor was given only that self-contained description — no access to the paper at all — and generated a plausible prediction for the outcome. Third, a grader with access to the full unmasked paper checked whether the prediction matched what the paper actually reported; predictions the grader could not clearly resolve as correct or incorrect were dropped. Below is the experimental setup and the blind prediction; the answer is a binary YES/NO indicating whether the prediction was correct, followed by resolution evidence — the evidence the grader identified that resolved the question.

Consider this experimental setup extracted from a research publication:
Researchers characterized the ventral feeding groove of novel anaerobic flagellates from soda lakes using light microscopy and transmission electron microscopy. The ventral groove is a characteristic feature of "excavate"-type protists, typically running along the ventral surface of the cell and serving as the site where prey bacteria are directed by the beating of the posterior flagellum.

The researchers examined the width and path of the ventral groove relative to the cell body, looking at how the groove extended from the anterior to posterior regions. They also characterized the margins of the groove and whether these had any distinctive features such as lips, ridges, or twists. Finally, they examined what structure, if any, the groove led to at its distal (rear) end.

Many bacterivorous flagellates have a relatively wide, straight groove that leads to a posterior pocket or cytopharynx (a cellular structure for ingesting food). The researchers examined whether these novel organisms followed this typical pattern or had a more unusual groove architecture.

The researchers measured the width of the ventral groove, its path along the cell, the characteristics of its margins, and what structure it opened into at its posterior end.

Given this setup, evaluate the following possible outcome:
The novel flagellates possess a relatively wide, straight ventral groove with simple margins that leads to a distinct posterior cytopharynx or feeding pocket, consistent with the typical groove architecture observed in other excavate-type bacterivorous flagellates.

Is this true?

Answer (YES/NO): NO